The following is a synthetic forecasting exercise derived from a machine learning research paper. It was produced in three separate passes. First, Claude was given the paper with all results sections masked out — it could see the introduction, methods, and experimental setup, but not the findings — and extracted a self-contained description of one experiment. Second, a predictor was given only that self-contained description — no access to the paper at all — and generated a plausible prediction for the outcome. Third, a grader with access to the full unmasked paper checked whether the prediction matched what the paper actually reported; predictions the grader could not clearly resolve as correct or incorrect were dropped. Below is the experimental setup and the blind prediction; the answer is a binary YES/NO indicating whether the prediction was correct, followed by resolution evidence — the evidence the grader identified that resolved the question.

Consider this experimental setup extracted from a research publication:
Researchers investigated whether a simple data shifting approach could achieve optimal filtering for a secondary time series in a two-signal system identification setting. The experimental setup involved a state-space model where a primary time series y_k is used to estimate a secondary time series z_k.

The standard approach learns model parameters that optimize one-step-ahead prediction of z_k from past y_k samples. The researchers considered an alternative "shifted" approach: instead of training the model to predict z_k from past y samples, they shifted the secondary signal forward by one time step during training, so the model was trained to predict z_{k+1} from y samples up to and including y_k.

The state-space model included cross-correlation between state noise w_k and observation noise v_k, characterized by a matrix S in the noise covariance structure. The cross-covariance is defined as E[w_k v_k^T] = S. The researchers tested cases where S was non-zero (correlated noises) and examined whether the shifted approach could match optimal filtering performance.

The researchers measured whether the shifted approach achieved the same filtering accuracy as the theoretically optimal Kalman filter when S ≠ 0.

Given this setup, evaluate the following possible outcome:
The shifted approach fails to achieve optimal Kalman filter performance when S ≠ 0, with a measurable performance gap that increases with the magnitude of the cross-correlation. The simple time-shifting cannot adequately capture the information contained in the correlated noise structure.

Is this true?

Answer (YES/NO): NO